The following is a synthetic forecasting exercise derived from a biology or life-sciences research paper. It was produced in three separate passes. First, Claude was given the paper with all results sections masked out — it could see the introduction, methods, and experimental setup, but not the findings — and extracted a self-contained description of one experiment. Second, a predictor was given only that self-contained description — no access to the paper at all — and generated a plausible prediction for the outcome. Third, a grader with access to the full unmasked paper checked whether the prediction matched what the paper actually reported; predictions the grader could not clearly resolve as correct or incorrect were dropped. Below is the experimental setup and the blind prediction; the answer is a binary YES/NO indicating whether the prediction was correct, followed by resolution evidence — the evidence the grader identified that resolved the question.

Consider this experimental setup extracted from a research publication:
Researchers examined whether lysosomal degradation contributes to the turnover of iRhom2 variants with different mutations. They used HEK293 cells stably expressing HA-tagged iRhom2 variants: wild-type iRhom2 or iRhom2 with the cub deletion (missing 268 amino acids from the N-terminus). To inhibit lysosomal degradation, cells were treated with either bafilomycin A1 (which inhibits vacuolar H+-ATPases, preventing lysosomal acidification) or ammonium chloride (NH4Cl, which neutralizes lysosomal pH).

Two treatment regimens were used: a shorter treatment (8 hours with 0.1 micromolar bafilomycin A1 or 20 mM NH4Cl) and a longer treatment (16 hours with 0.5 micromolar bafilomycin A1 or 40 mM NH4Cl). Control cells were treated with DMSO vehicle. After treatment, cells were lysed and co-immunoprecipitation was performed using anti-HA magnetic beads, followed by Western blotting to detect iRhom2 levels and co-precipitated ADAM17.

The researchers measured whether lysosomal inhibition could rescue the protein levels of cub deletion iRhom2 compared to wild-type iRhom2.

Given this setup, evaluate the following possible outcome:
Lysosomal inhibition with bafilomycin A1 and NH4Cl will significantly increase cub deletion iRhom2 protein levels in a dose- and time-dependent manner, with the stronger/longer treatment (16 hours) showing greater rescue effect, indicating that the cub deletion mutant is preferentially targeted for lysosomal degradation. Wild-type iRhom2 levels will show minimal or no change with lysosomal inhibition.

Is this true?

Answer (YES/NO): NO